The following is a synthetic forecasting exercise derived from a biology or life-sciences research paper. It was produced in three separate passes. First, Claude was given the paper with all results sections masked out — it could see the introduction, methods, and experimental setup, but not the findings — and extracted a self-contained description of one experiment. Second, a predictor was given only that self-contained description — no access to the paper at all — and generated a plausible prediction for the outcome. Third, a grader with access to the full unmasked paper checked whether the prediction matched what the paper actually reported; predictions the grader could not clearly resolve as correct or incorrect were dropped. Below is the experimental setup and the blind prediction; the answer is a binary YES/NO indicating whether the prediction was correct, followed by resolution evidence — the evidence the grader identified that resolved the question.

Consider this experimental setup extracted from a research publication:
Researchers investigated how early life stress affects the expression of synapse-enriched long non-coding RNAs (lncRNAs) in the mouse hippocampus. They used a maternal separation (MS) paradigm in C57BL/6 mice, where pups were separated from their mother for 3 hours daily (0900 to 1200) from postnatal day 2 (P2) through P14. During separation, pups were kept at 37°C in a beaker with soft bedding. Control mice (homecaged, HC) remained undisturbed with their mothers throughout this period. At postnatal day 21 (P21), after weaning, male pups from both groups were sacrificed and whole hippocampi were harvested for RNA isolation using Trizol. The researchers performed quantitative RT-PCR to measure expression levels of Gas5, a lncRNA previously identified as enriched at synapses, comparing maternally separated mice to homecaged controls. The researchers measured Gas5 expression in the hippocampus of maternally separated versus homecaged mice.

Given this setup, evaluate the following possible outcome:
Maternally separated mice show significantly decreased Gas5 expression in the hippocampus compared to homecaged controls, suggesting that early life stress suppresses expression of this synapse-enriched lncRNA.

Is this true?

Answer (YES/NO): NO